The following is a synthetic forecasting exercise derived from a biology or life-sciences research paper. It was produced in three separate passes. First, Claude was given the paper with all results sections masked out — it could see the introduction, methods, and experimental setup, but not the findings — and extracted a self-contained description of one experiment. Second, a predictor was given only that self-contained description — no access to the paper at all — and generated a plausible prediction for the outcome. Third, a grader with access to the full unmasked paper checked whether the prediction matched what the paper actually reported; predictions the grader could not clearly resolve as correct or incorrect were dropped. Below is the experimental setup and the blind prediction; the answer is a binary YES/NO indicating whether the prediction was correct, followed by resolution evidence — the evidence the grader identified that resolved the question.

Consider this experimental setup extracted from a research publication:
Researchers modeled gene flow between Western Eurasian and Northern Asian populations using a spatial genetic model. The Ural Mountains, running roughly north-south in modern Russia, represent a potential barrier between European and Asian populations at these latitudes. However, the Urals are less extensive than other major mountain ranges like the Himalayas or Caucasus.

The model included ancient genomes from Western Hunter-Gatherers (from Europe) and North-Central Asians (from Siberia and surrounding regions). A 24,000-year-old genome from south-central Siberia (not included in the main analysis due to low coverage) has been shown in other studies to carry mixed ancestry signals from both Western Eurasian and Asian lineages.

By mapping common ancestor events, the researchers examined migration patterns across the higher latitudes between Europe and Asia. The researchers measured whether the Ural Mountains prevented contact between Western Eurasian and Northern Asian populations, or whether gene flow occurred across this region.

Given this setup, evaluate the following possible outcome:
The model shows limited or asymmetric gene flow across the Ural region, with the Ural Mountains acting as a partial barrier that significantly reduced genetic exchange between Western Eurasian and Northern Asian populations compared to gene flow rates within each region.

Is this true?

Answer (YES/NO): NO